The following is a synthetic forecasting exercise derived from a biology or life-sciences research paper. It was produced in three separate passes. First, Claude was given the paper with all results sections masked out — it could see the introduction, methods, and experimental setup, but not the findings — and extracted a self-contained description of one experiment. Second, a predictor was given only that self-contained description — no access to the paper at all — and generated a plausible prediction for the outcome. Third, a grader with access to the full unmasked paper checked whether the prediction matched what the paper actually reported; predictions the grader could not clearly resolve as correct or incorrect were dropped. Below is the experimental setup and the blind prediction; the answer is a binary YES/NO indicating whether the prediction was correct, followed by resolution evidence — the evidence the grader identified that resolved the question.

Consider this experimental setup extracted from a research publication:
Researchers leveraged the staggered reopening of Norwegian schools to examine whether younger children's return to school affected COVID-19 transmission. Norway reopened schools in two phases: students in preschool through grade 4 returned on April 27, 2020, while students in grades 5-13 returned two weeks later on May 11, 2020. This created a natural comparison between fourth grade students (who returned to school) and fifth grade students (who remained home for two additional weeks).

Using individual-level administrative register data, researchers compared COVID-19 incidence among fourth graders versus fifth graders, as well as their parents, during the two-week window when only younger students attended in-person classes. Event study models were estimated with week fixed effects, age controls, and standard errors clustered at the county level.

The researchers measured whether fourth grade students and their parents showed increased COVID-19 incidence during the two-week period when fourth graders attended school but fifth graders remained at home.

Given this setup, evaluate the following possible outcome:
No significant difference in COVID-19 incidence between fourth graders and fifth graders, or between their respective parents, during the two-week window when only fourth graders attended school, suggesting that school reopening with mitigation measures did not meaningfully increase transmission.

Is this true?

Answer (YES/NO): YES